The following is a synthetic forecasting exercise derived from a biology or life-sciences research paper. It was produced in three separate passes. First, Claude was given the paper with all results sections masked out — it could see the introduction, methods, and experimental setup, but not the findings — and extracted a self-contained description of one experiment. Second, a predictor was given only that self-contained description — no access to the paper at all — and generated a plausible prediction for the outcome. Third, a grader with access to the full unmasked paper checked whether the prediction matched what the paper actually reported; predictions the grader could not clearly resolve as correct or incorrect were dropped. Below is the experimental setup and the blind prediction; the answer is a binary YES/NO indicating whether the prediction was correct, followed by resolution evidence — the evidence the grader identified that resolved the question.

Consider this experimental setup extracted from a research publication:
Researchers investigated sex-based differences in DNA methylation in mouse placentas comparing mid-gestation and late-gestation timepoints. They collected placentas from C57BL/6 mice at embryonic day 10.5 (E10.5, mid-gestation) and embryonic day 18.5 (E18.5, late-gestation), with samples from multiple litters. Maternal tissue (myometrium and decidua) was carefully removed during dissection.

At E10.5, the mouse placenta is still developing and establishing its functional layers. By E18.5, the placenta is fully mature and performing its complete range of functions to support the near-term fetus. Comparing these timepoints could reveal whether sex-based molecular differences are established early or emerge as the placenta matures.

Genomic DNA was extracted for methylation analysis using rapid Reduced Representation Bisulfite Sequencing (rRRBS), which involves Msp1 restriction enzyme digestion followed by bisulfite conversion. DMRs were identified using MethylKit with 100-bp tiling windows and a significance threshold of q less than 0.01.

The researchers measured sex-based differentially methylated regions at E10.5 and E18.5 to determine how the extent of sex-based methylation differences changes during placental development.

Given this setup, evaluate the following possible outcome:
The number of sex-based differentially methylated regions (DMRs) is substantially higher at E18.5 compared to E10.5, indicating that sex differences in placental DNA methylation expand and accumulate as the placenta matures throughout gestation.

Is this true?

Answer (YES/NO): YES